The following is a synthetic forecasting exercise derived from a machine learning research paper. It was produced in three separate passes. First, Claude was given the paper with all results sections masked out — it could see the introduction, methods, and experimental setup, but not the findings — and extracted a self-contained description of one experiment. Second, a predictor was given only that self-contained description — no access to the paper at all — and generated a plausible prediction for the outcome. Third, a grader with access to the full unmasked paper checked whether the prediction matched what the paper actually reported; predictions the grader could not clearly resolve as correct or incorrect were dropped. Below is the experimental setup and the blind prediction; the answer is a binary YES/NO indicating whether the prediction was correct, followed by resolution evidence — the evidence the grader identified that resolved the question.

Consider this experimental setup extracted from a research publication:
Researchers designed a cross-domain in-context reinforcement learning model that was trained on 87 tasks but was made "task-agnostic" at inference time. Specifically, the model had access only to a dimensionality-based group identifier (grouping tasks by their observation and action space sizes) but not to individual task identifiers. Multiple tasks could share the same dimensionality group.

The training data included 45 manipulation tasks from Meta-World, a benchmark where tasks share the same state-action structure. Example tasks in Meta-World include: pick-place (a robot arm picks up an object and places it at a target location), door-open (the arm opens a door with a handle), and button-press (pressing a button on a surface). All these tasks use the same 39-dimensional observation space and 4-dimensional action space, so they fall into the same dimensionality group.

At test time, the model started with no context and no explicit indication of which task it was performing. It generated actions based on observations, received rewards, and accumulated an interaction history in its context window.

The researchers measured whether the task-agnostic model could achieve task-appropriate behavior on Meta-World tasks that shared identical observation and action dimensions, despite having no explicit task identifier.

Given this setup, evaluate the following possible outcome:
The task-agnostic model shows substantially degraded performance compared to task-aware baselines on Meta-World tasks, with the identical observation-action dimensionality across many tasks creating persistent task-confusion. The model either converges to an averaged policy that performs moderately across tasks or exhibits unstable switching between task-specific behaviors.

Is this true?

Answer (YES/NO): NO